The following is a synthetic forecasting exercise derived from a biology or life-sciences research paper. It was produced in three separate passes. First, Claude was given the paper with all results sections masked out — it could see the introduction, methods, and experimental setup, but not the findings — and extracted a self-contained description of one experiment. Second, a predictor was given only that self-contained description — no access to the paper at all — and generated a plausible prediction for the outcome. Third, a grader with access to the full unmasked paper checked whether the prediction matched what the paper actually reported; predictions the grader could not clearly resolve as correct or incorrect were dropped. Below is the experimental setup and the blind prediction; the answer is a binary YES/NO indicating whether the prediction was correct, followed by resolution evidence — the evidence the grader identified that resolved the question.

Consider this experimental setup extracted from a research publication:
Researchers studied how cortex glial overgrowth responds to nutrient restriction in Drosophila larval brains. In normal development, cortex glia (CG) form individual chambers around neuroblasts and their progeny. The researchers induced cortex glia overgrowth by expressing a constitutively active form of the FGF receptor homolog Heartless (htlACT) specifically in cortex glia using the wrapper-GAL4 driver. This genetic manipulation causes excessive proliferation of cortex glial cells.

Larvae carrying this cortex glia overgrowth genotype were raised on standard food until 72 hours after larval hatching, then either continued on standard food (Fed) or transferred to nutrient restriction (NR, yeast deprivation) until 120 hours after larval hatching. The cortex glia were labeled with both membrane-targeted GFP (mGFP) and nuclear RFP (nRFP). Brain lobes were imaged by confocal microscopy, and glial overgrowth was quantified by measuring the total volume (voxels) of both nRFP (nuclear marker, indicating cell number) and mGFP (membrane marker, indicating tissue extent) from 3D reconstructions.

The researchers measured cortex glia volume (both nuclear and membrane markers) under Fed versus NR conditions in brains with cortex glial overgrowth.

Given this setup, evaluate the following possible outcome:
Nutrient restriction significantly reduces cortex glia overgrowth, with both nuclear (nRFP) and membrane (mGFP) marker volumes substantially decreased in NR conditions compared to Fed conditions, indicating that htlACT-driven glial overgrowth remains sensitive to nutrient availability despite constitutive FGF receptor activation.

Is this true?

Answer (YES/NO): YES